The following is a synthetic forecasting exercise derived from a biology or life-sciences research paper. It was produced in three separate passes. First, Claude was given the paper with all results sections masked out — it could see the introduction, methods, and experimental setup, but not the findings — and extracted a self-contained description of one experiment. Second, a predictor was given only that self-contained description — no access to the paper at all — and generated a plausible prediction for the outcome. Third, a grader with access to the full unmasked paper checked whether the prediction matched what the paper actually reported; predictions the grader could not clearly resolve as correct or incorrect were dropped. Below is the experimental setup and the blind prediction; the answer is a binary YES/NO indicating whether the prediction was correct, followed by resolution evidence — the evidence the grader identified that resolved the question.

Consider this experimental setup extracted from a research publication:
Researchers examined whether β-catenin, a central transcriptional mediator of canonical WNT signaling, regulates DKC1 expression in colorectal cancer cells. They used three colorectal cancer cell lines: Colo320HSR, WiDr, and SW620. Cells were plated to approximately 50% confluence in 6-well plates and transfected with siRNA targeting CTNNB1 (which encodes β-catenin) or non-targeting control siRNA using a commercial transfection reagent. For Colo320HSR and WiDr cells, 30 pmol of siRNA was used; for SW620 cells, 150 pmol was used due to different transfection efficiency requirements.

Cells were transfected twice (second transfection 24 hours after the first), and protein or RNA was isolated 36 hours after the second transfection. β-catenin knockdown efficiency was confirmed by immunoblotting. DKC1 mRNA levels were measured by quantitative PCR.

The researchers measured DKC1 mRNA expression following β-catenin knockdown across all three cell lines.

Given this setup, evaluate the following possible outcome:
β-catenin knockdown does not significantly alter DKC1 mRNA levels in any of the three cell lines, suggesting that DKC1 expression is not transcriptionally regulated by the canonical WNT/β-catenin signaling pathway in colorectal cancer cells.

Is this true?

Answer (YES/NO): NO